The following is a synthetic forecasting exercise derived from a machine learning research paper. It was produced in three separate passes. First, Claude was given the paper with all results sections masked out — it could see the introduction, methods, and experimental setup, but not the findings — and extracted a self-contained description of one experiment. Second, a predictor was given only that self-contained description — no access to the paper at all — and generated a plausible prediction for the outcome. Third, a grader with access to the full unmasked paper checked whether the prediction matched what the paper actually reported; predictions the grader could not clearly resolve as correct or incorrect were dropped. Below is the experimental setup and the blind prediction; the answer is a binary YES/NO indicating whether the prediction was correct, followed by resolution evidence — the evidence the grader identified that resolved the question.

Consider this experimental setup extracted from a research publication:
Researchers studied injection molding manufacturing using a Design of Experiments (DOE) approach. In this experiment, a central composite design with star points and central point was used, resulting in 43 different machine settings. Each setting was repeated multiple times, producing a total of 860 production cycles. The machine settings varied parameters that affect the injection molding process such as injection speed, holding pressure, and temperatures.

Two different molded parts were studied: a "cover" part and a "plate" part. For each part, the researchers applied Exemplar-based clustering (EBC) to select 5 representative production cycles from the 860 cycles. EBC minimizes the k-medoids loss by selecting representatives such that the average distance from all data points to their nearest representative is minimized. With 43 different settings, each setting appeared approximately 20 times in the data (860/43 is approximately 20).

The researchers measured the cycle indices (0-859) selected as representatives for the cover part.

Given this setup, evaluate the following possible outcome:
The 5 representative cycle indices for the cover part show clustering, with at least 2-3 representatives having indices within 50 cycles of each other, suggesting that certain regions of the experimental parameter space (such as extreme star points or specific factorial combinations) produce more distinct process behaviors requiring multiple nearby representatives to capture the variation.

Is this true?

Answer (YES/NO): NO